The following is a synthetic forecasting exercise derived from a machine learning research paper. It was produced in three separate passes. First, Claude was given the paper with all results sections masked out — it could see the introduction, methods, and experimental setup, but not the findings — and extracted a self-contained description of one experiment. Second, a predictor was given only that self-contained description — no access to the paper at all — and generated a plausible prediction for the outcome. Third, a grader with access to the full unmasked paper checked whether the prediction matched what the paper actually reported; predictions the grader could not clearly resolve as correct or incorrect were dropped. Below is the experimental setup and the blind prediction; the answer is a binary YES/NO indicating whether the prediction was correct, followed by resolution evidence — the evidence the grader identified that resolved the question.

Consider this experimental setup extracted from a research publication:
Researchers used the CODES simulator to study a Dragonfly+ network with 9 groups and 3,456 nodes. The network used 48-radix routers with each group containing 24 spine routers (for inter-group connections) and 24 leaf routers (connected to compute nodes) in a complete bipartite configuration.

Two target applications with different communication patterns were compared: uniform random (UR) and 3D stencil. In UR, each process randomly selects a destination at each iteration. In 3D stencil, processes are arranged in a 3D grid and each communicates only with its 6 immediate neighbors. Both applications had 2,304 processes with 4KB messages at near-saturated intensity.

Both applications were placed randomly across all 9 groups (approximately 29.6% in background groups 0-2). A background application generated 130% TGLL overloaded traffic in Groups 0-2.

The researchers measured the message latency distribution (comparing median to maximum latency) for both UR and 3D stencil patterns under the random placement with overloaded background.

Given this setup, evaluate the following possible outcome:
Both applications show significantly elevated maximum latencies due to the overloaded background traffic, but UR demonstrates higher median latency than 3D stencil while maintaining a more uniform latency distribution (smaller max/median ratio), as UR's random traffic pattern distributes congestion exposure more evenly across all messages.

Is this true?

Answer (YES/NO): NO